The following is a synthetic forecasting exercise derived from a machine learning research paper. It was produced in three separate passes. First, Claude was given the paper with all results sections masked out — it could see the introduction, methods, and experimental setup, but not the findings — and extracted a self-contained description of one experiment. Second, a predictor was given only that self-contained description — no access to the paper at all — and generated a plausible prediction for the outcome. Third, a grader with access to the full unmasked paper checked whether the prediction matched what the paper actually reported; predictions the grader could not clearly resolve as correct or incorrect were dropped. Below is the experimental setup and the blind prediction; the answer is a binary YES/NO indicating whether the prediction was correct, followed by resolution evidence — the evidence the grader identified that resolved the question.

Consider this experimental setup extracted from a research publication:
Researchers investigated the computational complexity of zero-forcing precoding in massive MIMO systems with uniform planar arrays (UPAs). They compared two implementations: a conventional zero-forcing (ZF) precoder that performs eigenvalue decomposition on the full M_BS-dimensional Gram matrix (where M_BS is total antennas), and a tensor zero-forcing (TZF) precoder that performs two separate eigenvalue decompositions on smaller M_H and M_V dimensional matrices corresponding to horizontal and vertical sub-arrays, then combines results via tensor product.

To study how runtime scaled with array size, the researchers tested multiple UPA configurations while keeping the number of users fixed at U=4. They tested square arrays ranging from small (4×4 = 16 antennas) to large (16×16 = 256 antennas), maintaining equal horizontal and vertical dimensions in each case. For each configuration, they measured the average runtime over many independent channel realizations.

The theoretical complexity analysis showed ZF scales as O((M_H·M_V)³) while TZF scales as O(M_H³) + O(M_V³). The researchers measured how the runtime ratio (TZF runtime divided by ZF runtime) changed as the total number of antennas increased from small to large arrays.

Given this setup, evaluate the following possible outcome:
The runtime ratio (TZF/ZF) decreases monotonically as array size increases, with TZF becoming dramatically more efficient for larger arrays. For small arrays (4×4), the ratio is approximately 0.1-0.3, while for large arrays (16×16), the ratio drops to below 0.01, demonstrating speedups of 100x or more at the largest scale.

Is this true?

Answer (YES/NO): NO